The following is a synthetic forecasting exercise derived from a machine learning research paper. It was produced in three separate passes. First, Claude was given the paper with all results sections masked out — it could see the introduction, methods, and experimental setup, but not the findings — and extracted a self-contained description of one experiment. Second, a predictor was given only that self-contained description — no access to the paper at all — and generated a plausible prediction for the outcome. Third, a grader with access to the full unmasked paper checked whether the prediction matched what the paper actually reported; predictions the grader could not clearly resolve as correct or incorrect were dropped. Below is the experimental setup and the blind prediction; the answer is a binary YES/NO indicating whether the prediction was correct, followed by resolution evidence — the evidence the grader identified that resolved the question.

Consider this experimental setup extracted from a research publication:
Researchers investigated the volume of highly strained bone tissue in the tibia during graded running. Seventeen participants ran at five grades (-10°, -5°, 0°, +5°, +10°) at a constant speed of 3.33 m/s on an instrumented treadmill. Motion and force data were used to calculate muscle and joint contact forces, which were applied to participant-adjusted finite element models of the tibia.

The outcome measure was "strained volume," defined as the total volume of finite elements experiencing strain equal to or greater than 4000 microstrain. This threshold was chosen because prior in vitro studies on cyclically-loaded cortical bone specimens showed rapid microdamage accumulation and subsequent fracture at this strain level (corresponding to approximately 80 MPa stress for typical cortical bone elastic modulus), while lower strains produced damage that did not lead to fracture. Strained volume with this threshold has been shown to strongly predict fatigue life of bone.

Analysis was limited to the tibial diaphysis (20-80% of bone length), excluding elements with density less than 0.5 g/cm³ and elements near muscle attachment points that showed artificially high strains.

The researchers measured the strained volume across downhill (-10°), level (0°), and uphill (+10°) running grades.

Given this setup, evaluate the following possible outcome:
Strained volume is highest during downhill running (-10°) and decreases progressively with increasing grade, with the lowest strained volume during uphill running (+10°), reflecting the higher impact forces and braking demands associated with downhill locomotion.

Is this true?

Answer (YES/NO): NO